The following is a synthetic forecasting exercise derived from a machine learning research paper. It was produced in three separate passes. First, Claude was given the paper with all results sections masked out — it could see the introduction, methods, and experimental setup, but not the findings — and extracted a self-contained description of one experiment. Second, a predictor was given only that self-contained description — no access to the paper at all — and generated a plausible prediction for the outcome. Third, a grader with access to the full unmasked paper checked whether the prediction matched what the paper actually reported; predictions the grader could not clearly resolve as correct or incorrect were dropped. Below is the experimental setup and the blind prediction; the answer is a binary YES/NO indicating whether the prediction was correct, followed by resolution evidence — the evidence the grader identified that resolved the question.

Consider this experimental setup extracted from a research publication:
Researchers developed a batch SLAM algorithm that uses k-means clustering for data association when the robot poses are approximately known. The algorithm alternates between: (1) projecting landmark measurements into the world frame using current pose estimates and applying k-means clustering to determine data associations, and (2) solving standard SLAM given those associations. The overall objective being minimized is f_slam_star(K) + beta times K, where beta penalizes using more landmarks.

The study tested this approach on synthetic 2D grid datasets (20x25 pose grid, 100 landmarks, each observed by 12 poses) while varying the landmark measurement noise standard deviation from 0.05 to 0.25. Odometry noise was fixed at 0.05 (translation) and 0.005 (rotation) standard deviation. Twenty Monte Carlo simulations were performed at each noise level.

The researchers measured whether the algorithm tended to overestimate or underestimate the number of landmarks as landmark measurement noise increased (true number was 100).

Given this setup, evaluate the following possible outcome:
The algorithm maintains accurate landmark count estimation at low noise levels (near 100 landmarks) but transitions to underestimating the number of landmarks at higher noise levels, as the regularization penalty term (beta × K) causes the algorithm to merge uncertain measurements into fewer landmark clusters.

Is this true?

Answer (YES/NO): YES